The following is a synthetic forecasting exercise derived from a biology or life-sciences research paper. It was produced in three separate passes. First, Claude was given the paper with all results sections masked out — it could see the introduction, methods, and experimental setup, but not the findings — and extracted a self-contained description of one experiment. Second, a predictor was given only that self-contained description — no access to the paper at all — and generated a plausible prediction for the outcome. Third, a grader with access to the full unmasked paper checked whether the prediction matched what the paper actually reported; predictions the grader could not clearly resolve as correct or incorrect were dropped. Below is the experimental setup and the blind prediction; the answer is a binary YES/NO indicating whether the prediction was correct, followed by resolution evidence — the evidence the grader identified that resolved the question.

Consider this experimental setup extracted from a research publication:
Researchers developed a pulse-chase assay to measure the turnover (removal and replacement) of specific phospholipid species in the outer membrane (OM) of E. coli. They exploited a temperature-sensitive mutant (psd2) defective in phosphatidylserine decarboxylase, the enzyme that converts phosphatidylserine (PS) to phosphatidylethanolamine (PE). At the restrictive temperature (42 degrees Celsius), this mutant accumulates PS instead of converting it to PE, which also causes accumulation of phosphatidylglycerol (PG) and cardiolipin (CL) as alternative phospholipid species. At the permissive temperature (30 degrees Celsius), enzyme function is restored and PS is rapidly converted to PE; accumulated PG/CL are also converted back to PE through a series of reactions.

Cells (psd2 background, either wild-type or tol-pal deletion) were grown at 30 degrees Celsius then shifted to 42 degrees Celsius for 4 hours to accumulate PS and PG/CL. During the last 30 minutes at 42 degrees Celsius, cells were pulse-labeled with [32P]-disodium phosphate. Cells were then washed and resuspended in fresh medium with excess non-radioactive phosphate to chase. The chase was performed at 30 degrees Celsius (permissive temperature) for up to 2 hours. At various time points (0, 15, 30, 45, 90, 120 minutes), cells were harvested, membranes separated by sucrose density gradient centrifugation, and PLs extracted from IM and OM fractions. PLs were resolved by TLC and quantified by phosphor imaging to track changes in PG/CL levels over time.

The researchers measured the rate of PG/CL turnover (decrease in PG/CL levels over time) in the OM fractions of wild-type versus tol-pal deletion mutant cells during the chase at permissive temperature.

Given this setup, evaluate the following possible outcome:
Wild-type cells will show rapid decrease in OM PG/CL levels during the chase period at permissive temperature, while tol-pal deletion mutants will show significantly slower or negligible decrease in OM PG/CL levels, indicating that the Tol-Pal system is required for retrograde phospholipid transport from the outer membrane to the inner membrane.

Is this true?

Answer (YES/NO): YES